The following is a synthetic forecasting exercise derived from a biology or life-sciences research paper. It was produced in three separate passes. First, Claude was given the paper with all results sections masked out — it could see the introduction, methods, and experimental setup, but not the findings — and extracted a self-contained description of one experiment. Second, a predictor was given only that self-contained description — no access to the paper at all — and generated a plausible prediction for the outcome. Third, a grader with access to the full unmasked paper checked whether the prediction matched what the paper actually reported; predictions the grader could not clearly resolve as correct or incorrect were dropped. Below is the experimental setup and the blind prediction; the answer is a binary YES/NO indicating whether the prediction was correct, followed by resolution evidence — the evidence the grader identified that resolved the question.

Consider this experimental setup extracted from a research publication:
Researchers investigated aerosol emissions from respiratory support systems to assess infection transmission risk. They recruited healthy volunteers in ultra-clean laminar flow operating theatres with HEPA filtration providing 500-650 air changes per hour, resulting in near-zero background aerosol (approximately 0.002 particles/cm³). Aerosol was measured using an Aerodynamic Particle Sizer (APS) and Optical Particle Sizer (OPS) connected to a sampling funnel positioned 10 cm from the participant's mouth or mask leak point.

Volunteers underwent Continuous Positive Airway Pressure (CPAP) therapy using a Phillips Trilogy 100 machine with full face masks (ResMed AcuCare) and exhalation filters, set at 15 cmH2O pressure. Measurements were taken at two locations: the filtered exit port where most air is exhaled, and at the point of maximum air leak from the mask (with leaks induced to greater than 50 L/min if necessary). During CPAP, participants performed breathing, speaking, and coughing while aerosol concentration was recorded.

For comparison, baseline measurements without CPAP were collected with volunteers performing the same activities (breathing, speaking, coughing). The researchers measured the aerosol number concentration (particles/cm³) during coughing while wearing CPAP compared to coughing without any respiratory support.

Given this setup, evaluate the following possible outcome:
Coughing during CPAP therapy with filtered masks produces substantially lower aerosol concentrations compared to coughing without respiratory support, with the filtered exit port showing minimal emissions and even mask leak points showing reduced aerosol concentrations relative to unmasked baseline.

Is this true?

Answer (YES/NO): YES